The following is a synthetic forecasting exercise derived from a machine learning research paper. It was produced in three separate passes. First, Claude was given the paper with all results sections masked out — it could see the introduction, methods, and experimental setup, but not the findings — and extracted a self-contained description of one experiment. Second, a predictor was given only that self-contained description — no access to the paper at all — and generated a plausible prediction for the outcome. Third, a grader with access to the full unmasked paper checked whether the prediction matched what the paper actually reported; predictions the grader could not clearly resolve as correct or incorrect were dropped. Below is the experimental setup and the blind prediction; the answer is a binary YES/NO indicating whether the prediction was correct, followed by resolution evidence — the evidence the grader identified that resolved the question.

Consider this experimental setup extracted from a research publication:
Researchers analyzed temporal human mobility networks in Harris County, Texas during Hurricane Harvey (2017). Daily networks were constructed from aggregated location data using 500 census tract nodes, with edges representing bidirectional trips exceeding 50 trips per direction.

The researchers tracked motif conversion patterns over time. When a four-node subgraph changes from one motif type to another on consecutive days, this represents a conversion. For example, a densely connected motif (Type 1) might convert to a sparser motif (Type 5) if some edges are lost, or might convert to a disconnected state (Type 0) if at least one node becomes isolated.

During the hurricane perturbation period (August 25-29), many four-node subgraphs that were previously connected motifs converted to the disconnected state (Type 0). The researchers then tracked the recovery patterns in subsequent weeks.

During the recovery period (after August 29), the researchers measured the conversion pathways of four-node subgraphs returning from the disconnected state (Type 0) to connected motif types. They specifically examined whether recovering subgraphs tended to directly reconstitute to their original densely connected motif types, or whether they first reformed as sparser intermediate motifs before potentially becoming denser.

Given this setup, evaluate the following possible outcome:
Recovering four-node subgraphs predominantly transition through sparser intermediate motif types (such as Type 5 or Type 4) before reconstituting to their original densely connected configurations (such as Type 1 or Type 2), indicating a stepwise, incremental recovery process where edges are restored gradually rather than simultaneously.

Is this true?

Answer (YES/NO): NO